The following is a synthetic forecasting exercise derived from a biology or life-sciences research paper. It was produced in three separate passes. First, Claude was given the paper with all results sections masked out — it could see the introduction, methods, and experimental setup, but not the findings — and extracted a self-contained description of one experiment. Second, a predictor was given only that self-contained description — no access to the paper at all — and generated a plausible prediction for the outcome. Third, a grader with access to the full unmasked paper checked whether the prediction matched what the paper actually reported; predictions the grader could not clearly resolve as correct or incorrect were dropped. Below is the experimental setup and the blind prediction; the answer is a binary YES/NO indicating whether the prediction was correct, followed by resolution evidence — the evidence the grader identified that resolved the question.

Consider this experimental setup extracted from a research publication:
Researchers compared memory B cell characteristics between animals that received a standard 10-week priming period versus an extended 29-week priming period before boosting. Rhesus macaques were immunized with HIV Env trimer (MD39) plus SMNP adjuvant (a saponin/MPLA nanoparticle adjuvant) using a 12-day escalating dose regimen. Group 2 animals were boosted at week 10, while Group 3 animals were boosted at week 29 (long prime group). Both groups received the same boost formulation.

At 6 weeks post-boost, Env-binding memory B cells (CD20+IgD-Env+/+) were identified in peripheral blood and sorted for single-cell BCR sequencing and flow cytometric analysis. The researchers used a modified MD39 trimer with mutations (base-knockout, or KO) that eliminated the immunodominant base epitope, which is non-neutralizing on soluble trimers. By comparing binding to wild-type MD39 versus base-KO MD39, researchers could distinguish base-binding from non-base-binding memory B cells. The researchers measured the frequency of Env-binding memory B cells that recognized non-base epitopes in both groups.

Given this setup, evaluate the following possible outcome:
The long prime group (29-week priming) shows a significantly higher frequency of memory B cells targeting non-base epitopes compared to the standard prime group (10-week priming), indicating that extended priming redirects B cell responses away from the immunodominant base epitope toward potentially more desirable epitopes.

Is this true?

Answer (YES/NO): YES